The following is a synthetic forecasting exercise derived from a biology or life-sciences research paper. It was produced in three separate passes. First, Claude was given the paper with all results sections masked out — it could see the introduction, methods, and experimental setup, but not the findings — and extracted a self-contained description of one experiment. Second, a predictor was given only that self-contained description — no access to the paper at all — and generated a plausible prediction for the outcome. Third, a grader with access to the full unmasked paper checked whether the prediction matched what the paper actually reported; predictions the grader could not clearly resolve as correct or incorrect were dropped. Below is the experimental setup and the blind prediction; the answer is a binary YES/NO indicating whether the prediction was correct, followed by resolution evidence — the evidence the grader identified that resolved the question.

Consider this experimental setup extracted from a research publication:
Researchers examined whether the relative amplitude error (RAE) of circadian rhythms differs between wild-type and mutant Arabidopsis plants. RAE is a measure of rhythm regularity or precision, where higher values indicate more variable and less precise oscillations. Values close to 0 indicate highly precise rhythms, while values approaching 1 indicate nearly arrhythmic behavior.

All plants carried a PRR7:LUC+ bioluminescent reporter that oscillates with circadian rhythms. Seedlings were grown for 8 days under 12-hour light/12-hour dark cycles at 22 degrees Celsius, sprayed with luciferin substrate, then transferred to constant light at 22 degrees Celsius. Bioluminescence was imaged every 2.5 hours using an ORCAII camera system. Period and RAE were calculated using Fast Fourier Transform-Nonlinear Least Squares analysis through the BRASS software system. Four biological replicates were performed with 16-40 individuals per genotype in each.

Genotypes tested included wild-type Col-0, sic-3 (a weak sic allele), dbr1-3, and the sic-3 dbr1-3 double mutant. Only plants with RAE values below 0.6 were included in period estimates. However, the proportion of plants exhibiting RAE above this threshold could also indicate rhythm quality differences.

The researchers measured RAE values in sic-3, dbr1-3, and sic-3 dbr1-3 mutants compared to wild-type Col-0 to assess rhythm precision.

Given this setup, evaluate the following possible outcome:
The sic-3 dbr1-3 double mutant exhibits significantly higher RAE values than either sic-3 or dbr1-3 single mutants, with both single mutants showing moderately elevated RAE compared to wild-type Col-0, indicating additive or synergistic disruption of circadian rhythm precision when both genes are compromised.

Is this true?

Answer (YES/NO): NO